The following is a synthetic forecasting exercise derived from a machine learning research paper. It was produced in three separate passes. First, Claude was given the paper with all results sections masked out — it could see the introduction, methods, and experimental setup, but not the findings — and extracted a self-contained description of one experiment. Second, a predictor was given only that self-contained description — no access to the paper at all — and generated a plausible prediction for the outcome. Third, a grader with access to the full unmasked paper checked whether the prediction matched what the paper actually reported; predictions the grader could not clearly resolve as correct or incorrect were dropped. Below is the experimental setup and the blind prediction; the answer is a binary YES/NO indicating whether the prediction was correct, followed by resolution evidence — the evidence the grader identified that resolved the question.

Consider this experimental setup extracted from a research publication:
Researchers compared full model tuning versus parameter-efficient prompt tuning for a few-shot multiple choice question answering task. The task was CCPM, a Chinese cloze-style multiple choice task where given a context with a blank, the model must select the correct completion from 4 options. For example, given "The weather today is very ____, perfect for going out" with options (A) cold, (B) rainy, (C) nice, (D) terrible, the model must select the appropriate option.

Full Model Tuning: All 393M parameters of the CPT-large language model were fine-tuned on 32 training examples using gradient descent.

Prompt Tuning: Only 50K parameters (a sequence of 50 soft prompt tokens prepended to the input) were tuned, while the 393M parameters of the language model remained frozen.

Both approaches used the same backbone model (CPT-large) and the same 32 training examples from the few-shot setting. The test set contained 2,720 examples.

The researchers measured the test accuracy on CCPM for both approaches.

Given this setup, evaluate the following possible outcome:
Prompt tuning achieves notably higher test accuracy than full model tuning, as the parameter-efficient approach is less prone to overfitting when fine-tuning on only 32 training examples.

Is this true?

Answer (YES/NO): NO